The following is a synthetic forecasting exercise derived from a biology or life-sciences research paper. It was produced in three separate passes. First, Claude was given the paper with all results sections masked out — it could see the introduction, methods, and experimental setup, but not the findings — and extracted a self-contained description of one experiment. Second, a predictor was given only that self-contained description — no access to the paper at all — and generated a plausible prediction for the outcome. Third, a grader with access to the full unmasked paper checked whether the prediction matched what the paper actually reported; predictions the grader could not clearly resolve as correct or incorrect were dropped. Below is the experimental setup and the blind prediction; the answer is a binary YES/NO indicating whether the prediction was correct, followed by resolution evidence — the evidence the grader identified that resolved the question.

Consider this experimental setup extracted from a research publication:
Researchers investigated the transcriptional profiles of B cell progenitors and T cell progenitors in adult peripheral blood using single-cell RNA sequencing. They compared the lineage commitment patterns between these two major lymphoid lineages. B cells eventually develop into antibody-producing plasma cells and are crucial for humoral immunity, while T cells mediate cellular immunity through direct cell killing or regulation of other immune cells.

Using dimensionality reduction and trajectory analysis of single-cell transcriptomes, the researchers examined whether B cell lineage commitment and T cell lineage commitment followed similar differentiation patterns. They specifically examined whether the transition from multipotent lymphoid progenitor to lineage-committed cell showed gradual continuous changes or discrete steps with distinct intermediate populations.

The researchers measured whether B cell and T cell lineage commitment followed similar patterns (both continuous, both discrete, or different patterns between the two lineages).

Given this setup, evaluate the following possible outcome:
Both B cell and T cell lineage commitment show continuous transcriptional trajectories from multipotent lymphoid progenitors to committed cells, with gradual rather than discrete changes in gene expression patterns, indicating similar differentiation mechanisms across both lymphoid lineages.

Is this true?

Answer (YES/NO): NO